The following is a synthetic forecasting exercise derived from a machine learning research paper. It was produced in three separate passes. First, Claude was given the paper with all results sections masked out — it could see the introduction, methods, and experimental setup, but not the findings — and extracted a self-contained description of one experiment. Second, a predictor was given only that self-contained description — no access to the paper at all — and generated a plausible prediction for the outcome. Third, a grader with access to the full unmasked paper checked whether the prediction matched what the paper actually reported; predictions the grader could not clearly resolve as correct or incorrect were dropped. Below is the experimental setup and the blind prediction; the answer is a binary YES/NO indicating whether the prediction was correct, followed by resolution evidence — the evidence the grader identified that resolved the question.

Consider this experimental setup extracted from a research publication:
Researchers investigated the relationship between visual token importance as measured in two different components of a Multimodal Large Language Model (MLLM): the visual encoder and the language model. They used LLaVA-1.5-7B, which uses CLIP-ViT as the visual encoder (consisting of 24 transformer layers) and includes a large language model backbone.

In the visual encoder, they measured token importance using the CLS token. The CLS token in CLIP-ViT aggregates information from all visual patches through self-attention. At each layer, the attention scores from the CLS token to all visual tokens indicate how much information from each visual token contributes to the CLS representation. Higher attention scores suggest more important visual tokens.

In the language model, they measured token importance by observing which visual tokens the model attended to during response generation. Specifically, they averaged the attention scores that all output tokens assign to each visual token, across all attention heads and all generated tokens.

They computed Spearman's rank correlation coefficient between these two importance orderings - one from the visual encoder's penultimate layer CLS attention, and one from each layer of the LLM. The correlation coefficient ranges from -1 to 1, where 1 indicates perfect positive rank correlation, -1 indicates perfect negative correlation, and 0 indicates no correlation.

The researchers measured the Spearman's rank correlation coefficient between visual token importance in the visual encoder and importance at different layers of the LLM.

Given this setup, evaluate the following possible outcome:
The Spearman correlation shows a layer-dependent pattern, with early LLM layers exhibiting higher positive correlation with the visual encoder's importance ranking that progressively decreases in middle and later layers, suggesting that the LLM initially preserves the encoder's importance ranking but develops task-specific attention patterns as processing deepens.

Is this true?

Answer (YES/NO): NO